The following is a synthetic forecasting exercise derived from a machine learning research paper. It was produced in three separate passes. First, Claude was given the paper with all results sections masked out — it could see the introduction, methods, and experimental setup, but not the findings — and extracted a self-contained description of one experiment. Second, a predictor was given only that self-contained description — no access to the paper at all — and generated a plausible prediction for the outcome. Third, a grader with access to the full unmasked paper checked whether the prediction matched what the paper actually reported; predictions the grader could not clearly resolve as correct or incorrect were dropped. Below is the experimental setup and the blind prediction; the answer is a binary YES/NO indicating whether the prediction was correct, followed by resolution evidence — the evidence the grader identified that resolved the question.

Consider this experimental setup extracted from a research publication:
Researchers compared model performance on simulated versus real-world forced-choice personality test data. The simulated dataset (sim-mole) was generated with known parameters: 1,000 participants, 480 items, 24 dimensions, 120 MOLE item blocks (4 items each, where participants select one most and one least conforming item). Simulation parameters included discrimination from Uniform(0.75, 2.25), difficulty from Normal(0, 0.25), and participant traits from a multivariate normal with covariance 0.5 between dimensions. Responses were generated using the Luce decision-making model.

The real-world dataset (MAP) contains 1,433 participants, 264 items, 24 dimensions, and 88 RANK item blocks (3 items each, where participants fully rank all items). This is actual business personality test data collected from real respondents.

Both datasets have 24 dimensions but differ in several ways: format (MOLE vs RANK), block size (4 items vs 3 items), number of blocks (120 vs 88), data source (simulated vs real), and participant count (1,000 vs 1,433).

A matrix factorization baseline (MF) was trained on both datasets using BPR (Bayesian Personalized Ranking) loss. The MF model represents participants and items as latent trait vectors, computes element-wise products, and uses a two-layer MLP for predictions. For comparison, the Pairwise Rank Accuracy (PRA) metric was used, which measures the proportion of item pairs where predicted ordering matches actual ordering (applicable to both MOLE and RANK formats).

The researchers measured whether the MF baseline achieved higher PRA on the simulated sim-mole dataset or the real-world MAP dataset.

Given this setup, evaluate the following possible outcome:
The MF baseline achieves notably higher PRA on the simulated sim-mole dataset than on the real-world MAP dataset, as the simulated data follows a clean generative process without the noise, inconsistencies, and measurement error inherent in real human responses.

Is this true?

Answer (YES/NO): YES